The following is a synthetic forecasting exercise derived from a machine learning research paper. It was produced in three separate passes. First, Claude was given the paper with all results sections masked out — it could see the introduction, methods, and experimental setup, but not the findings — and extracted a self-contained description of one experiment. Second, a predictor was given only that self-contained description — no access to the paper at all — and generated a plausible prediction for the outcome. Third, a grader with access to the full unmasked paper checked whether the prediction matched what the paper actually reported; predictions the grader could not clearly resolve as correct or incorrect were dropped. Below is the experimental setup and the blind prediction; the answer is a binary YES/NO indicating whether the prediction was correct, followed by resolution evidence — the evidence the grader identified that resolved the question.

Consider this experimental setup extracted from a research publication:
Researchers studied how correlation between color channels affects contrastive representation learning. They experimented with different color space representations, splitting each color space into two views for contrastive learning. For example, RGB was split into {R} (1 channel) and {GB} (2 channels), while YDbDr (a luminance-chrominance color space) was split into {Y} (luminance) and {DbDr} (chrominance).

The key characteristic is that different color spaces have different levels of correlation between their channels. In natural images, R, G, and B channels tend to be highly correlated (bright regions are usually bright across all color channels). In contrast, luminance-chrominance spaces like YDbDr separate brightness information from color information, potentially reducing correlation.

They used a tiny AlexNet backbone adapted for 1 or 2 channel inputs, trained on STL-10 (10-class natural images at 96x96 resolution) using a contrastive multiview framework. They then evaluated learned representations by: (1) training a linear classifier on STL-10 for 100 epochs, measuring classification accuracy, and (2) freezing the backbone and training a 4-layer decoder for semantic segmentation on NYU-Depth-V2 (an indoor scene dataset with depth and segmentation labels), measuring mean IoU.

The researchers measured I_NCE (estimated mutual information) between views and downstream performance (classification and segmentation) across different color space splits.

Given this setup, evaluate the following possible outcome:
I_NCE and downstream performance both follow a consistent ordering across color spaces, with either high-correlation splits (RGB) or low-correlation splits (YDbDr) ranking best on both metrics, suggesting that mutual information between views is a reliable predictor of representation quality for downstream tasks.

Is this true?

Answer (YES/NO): NO